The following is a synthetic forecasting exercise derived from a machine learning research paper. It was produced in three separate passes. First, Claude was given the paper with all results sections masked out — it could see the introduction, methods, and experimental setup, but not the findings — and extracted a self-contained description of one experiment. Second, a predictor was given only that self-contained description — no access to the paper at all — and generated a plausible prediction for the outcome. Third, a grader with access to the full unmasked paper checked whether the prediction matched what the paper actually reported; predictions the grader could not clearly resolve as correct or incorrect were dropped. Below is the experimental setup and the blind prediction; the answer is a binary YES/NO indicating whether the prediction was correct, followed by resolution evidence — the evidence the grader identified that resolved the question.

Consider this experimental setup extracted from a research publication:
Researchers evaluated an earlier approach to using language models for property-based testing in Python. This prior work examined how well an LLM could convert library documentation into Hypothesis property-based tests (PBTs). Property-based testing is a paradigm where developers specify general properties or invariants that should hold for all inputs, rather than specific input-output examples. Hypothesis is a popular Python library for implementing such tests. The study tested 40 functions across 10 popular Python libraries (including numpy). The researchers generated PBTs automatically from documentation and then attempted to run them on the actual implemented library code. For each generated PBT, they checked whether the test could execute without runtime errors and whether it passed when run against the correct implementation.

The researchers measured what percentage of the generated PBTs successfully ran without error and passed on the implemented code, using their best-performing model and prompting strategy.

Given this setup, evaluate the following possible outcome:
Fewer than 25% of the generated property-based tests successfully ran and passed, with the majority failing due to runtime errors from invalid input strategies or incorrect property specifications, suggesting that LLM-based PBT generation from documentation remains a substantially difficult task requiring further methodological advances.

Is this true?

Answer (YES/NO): NO